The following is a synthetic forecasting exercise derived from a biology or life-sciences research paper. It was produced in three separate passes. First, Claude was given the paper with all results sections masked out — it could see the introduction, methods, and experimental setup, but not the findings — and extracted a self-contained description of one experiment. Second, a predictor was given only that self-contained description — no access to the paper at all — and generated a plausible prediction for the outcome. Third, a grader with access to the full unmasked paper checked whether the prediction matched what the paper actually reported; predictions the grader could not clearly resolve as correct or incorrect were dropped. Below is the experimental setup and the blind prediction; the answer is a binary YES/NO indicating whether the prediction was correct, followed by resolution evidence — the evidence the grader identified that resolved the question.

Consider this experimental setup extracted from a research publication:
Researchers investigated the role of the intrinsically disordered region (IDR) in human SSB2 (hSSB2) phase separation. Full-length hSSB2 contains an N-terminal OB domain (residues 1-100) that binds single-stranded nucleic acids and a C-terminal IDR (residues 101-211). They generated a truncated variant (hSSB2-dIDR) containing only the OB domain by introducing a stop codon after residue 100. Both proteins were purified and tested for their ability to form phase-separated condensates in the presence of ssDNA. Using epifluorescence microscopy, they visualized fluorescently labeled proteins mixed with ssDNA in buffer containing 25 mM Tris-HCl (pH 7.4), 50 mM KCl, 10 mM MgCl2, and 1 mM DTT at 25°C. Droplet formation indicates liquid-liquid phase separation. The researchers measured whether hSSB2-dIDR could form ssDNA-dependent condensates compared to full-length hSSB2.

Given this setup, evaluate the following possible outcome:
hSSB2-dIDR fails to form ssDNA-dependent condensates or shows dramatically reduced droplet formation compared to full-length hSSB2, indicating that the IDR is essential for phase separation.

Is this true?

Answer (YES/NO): YES